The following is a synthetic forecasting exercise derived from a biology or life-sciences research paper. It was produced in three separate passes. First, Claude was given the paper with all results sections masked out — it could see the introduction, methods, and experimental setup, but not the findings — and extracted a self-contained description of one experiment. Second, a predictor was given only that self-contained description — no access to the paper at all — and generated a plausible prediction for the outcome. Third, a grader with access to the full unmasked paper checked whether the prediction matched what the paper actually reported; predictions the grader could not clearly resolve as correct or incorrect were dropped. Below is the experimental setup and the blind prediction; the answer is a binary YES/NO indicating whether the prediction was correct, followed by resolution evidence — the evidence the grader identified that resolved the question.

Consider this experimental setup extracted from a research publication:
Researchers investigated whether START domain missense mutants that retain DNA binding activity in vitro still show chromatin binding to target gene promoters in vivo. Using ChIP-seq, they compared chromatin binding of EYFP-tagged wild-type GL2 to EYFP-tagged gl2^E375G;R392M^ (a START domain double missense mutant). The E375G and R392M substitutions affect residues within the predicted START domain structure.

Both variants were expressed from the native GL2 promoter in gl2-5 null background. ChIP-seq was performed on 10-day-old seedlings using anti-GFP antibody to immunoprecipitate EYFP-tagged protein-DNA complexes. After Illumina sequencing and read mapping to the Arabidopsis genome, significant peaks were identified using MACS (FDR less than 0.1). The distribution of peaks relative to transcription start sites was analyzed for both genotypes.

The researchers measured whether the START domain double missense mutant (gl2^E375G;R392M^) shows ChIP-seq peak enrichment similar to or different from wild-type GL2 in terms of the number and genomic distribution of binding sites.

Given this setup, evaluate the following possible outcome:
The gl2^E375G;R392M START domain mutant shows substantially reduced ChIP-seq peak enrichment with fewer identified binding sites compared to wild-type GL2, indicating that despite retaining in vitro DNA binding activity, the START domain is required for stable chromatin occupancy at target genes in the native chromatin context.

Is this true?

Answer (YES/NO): NO